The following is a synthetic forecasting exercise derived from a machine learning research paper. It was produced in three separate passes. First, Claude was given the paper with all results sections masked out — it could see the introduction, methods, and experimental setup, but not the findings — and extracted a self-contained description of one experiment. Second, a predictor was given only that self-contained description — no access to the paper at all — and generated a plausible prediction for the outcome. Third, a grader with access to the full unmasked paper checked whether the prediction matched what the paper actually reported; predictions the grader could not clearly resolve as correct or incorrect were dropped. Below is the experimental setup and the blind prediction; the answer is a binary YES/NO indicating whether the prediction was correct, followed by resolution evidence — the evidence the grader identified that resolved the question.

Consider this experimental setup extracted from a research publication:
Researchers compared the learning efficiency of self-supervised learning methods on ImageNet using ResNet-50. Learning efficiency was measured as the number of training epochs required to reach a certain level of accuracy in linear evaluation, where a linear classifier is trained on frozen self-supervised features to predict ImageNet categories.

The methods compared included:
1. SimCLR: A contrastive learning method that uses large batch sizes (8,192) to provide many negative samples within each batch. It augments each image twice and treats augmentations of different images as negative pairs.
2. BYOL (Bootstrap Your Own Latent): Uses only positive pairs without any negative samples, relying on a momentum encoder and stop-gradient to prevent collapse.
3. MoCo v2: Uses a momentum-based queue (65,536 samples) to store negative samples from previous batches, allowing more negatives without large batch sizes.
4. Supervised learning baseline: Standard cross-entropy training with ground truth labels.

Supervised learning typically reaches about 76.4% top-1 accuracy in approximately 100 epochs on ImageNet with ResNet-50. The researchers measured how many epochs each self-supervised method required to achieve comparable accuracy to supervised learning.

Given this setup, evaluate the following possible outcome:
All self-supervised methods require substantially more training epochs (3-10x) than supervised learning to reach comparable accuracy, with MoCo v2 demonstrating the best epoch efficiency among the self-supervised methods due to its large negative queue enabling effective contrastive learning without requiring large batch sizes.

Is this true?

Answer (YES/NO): NO